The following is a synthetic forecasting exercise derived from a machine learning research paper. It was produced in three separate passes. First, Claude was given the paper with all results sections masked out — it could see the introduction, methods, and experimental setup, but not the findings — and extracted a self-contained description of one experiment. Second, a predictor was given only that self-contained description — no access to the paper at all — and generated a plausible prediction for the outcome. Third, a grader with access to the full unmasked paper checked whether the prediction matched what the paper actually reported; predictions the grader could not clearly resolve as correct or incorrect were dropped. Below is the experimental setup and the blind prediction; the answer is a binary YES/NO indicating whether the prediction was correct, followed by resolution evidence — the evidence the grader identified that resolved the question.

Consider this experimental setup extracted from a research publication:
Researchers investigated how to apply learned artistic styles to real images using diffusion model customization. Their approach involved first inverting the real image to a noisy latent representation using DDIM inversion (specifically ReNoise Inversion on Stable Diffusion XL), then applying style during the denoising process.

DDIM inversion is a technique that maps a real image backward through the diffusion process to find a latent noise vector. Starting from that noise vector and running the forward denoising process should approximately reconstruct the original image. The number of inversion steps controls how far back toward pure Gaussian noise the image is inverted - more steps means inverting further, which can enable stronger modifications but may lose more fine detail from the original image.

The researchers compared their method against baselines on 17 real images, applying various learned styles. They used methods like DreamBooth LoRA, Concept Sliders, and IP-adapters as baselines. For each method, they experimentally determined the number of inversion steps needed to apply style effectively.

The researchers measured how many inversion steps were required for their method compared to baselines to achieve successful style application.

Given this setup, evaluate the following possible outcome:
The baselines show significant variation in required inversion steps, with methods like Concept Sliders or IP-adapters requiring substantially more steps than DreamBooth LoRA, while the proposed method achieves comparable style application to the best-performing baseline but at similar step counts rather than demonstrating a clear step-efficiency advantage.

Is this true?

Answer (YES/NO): NO